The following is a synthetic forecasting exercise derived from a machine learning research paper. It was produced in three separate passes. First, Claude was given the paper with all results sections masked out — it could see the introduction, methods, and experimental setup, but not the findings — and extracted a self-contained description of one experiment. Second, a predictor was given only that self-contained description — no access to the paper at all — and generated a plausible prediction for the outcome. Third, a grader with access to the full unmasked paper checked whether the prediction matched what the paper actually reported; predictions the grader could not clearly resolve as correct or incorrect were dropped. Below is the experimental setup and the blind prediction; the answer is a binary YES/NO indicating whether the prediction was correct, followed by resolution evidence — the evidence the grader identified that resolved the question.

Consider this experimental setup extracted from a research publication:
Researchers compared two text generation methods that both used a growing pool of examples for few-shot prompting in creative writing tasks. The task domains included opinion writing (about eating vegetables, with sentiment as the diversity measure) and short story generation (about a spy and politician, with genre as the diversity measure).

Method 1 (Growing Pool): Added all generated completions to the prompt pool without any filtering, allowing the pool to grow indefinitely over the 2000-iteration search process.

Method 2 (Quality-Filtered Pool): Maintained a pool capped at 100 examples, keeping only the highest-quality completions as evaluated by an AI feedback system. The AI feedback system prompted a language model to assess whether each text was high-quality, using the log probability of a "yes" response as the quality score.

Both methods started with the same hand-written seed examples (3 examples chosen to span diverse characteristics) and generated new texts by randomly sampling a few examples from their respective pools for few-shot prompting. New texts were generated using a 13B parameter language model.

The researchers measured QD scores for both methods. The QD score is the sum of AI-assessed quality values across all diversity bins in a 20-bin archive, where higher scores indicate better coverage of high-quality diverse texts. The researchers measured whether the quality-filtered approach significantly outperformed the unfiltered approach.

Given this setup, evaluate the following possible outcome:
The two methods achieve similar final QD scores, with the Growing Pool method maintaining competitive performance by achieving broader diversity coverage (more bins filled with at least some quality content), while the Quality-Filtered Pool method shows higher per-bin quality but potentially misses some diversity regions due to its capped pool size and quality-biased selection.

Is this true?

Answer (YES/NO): NO